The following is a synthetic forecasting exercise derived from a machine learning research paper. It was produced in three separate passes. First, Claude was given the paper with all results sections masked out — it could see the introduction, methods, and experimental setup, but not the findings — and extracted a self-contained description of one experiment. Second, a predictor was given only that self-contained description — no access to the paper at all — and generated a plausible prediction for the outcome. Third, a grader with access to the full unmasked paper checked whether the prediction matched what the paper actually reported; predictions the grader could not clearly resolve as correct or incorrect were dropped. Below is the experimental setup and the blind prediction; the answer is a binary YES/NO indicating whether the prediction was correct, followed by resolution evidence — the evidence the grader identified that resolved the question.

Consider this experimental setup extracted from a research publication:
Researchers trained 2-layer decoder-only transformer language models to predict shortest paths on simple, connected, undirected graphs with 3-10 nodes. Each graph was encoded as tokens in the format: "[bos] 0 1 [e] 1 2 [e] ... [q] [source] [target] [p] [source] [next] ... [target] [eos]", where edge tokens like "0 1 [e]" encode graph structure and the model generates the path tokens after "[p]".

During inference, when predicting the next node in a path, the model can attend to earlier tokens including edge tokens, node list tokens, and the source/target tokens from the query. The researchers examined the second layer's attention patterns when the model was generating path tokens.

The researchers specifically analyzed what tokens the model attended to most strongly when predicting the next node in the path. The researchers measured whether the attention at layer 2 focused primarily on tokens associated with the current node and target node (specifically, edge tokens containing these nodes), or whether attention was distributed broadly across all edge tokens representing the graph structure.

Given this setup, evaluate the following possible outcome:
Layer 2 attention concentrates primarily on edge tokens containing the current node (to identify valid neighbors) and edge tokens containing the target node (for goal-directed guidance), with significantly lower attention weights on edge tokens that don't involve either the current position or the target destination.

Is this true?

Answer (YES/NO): YES